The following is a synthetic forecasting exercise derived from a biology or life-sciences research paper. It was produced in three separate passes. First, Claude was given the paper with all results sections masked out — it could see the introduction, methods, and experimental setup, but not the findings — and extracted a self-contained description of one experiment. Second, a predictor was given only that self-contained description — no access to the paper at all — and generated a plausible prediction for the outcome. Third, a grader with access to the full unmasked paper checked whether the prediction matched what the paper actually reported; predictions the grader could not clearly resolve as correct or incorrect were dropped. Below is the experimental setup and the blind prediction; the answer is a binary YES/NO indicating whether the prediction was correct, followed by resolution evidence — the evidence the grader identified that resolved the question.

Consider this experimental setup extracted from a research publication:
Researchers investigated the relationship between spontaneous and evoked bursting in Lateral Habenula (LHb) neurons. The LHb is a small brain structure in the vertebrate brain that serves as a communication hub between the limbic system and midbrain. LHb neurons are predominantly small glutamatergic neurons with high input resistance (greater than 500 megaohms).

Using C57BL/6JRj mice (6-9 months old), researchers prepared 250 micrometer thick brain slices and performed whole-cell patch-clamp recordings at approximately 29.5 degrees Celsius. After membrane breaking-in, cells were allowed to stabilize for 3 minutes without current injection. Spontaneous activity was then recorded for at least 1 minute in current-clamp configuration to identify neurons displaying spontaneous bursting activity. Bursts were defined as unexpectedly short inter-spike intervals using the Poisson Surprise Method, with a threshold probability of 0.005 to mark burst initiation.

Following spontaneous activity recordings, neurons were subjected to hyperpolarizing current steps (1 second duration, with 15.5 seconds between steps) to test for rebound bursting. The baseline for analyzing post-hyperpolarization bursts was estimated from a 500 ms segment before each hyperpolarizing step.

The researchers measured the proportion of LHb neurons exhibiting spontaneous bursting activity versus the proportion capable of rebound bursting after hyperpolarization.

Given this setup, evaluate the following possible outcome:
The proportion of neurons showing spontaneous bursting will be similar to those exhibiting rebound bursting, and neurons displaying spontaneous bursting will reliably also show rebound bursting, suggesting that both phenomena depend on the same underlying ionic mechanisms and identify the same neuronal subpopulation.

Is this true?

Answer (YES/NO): NO